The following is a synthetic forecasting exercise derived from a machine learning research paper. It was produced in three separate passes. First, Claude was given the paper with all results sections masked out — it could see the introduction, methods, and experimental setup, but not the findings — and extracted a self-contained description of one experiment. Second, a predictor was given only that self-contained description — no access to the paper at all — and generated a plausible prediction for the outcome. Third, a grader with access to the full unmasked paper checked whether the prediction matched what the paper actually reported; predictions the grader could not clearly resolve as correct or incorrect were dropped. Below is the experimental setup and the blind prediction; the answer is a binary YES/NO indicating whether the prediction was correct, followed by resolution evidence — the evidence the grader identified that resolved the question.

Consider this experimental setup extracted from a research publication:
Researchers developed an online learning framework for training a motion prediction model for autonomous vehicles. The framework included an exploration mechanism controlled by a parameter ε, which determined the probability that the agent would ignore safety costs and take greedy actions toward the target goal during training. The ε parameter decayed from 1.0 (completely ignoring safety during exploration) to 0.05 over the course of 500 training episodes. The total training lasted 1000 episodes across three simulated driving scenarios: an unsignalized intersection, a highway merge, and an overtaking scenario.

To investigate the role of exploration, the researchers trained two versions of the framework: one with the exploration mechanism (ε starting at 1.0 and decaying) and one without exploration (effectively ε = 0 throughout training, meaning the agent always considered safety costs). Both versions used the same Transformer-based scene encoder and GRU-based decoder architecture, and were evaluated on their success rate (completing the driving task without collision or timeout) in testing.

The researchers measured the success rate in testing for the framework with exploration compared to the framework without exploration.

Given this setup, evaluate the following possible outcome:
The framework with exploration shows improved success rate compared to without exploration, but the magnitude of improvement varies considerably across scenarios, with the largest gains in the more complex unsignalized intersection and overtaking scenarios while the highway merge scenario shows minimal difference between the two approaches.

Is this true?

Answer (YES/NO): NO